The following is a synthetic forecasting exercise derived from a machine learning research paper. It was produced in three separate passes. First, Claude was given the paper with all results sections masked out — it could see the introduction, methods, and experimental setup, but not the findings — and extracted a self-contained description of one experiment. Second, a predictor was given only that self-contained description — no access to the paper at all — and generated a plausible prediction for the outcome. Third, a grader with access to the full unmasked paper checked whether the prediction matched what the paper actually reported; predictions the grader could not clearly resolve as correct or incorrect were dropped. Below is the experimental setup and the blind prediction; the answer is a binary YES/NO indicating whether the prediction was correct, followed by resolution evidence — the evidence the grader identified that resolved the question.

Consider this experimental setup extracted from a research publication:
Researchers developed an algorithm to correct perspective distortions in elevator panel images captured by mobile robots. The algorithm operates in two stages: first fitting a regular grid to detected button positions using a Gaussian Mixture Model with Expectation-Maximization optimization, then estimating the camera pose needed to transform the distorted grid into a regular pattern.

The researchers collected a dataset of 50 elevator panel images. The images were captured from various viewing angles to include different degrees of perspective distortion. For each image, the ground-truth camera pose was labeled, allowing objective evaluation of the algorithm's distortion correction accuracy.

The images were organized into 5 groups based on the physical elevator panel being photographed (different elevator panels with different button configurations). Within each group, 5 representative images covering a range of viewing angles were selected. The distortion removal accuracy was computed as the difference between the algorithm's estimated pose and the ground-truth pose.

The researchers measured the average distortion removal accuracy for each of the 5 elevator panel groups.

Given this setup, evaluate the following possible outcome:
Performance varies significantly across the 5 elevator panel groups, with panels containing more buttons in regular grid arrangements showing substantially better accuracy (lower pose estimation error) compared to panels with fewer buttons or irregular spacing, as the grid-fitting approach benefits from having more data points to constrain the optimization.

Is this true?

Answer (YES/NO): NO